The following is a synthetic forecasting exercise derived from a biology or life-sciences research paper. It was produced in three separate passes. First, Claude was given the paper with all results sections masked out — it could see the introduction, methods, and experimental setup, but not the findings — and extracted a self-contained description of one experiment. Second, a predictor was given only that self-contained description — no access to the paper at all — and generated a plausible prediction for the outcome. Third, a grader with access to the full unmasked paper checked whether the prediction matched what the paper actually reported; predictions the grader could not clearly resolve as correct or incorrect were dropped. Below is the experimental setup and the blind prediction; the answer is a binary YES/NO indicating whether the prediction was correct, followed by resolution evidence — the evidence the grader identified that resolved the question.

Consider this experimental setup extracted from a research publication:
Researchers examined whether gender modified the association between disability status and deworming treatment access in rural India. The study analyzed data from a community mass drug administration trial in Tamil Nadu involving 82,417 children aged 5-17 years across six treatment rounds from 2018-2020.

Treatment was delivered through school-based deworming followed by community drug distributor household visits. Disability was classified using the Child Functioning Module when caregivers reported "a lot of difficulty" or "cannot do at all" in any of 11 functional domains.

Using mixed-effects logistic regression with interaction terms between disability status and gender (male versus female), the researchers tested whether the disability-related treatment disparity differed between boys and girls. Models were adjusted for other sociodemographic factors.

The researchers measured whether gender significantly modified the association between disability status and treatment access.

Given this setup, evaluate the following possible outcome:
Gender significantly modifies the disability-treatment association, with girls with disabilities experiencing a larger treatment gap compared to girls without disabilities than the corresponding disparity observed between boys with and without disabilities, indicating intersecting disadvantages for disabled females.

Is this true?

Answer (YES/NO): NO